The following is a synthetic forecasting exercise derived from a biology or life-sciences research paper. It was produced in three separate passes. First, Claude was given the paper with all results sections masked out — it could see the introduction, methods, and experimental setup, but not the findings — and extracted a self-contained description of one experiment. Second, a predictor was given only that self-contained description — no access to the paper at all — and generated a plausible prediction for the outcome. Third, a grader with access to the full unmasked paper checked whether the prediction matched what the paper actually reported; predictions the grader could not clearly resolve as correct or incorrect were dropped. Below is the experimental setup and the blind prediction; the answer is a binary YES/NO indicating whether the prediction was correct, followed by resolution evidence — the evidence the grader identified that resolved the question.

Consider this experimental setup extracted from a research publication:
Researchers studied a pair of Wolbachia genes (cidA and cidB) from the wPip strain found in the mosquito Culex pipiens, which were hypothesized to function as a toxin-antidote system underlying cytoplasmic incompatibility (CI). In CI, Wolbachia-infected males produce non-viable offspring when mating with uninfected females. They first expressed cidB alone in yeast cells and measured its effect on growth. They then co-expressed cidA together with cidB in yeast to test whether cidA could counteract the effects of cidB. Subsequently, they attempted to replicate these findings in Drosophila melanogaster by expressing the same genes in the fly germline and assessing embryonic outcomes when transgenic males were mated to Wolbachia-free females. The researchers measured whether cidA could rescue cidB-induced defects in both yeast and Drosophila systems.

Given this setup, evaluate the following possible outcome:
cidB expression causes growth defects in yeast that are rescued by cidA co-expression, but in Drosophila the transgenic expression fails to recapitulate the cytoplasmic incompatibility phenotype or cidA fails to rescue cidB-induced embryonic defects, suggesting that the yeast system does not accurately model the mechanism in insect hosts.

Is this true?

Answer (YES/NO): YES